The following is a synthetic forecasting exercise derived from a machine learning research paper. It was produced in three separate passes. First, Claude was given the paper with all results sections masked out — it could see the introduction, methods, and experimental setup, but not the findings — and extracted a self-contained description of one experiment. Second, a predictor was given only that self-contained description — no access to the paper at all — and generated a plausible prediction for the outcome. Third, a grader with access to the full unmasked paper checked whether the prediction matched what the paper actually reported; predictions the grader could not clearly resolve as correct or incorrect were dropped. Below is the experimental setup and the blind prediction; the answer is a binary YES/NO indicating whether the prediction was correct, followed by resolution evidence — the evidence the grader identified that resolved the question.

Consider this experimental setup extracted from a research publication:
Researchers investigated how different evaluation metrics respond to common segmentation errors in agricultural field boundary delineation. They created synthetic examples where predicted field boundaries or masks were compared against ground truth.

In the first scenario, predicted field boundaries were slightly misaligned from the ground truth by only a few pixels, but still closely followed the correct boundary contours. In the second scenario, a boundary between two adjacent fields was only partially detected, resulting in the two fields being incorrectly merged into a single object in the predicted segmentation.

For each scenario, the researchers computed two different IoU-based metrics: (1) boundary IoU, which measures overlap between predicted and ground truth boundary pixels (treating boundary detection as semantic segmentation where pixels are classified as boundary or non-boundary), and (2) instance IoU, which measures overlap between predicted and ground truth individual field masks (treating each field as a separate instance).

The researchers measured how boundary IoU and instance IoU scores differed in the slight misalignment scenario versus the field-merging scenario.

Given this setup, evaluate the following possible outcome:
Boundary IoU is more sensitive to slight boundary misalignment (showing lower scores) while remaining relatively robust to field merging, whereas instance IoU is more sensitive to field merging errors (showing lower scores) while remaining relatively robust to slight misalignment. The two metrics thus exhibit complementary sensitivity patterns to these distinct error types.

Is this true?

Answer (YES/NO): YES